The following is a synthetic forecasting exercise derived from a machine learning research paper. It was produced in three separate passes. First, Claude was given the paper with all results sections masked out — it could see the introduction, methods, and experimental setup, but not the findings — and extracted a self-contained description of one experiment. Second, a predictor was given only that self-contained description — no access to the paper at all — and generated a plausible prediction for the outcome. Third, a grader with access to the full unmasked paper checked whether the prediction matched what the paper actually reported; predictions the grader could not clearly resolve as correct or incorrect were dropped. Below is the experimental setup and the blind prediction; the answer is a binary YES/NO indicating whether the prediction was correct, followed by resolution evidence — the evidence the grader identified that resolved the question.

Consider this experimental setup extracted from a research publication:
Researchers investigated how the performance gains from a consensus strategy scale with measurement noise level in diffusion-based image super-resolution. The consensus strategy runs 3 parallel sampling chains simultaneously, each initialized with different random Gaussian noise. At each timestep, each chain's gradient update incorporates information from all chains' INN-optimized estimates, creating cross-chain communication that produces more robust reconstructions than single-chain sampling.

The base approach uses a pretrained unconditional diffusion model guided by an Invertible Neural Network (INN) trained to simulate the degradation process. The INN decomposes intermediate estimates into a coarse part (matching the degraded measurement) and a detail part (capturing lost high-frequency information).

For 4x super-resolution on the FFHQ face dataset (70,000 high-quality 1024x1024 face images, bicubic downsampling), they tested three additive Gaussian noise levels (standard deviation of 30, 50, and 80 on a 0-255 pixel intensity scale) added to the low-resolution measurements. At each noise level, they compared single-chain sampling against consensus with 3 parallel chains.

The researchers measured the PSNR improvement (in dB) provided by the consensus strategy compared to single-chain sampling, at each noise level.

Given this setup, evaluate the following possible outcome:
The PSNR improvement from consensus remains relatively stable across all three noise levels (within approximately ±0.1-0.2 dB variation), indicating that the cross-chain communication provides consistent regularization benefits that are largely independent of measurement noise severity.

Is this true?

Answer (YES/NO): NO